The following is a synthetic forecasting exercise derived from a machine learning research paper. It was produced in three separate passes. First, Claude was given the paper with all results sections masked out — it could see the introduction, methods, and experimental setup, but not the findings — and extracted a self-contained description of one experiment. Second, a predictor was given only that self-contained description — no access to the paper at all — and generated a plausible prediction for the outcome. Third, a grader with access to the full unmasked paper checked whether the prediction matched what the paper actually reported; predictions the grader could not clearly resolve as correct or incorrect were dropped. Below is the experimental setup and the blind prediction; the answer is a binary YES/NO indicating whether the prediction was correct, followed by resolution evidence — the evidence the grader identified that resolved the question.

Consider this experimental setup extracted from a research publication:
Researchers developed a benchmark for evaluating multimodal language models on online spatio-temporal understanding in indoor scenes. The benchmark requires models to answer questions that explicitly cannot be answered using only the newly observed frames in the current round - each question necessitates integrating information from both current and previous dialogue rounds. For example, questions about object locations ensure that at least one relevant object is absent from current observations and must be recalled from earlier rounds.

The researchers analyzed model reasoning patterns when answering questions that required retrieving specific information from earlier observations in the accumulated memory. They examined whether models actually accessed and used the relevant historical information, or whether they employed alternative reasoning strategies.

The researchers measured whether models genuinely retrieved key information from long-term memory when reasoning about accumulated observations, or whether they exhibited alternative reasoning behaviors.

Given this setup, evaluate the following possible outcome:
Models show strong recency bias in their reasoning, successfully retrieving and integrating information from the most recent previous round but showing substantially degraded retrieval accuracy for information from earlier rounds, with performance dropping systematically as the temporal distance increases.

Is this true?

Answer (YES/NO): NO